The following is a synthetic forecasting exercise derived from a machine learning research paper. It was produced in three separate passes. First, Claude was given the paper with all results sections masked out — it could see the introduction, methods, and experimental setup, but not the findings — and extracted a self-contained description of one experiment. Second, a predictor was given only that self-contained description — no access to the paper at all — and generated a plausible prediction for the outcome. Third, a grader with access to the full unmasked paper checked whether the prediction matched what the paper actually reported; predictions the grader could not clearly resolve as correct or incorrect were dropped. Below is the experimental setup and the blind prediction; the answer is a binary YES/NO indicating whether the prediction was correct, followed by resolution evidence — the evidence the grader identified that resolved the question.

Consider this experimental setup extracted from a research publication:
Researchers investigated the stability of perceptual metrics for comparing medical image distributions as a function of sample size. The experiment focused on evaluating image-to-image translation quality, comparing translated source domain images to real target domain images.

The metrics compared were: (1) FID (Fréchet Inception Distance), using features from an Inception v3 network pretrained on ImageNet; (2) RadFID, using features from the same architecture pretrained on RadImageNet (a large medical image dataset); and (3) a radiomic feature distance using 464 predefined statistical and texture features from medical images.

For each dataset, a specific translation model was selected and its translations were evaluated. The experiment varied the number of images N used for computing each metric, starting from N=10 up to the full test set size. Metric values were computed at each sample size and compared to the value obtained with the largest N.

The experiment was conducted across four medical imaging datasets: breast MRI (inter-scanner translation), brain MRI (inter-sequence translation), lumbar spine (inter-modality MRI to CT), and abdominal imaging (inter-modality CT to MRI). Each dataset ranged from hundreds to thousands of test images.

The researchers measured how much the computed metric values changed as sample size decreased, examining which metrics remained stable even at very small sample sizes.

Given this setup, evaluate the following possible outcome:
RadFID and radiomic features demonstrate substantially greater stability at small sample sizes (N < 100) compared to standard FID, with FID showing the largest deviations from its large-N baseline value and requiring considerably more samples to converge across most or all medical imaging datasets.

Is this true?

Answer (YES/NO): NO